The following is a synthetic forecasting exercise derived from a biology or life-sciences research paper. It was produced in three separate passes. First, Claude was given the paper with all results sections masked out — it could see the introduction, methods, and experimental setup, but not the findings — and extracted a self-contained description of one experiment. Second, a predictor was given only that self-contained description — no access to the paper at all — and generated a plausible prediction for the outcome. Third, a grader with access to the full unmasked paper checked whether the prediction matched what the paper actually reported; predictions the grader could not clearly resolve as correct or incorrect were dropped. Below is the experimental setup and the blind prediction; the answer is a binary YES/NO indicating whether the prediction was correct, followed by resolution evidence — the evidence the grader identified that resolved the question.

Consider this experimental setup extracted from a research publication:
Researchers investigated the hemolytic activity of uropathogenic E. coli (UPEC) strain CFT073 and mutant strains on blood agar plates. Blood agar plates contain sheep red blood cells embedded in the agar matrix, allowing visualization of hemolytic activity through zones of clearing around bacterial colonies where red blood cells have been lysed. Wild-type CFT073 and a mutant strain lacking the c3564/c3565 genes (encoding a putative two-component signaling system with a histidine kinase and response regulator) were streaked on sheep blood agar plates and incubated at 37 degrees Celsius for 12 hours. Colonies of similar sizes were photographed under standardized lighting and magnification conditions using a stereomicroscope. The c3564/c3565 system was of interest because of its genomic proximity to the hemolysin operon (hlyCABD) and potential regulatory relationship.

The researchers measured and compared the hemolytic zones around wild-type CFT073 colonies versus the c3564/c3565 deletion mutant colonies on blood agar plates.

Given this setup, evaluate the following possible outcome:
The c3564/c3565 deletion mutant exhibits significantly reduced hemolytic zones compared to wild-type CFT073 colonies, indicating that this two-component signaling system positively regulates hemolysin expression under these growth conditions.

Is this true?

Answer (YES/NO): YES